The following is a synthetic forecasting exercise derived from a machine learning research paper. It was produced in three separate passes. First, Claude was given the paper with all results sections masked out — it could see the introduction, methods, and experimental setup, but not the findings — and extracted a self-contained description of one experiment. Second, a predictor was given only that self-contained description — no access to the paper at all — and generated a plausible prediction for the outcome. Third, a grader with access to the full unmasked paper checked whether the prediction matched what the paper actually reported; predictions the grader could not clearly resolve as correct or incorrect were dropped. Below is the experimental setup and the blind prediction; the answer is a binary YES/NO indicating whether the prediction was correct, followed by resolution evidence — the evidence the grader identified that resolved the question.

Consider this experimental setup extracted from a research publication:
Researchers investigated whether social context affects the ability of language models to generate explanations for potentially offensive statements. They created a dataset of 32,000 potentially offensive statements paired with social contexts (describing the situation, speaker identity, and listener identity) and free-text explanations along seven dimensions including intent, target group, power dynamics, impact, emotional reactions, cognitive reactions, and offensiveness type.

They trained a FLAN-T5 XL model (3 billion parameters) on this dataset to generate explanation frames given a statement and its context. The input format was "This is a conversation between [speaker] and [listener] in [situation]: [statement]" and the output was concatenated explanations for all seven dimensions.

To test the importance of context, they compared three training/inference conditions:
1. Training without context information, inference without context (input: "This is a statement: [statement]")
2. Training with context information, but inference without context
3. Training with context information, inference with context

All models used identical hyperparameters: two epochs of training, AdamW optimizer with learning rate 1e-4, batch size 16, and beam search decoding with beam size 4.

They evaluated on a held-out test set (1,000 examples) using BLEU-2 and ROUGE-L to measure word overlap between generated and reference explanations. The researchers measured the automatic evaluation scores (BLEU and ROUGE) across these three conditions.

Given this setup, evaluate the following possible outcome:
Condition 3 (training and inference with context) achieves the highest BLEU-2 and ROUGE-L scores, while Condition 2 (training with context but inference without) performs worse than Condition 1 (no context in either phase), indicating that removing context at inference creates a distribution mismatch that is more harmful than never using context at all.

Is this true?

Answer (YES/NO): YES